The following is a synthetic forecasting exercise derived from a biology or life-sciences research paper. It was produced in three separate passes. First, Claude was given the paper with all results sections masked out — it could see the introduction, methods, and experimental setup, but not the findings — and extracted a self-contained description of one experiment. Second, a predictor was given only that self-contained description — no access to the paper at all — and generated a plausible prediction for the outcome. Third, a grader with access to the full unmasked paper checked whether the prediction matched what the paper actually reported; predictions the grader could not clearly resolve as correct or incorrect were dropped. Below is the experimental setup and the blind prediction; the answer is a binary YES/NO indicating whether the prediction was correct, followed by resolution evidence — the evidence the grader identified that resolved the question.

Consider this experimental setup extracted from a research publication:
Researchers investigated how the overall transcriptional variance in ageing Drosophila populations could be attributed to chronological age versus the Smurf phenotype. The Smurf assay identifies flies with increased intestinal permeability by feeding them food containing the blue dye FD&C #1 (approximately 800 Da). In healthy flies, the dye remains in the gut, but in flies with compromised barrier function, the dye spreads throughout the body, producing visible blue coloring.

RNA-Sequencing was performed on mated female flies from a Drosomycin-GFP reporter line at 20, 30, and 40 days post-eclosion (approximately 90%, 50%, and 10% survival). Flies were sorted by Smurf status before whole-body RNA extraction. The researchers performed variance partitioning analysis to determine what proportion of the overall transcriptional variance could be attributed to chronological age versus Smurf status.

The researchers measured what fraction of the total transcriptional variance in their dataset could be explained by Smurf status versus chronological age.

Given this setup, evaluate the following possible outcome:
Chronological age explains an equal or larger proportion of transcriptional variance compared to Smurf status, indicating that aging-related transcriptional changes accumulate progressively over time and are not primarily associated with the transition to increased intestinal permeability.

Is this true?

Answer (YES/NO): NO